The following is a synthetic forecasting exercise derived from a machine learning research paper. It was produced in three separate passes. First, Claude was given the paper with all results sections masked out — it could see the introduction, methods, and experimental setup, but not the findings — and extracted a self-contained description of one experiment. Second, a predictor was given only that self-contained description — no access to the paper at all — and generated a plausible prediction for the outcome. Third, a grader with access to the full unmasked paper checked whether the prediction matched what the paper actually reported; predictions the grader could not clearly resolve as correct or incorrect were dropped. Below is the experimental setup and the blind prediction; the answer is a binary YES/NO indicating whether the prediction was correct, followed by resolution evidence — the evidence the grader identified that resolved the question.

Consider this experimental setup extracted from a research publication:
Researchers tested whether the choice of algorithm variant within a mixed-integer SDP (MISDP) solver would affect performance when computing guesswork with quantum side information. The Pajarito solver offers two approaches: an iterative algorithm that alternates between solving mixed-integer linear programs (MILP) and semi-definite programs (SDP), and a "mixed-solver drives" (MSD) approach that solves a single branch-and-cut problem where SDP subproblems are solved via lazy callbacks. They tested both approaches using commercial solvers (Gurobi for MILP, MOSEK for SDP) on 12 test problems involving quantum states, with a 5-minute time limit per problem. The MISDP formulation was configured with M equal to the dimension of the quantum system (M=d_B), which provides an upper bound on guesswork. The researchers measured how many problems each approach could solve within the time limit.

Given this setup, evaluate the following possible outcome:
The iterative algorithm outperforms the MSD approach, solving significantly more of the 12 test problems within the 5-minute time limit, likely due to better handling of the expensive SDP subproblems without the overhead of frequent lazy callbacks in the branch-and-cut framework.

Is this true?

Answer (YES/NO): NO